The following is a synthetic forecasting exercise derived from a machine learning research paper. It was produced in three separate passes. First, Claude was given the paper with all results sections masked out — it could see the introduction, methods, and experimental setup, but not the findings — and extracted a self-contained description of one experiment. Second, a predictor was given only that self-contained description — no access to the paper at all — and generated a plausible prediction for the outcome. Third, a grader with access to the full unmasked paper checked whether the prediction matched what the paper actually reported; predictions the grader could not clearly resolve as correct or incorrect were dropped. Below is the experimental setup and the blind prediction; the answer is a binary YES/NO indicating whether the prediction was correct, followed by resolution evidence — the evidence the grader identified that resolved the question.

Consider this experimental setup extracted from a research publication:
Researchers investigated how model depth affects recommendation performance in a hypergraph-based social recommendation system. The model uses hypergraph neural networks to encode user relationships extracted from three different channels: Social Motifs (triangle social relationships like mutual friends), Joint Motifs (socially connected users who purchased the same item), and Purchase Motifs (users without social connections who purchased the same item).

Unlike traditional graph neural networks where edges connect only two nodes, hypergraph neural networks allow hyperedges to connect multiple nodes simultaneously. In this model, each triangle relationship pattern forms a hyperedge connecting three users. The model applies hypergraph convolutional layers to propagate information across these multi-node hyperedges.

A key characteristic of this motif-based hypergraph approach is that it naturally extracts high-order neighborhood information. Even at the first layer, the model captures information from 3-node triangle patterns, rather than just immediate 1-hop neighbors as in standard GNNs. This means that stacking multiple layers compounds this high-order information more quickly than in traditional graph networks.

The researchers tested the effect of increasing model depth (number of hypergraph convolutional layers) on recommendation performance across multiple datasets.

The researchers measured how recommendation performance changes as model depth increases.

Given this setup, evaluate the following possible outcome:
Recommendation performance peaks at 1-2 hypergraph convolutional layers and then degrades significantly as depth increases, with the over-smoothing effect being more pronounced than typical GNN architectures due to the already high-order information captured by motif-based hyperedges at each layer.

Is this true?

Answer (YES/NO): NO